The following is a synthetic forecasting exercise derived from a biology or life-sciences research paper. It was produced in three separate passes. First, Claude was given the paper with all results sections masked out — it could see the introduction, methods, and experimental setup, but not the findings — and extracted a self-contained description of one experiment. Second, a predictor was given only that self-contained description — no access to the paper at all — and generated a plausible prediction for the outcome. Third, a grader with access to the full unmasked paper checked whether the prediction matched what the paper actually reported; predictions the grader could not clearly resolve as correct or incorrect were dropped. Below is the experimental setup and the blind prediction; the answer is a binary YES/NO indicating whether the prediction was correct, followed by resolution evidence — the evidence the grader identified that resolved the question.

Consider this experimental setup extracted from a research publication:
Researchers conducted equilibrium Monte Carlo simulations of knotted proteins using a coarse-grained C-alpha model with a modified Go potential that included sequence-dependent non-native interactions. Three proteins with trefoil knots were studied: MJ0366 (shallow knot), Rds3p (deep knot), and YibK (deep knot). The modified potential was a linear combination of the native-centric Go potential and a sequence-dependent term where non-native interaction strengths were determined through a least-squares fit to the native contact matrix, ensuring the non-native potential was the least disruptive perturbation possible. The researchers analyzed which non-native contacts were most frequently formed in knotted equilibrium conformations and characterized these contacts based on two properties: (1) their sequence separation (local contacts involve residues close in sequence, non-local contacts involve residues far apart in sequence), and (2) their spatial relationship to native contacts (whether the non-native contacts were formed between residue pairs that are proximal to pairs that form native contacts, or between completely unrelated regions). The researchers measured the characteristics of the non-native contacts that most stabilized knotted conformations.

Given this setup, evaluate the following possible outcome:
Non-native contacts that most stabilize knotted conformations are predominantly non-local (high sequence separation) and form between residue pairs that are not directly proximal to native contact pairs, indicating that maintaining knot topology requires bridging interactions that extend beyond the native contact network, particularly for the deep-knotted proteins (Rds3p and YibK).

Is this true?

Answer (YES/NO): NO